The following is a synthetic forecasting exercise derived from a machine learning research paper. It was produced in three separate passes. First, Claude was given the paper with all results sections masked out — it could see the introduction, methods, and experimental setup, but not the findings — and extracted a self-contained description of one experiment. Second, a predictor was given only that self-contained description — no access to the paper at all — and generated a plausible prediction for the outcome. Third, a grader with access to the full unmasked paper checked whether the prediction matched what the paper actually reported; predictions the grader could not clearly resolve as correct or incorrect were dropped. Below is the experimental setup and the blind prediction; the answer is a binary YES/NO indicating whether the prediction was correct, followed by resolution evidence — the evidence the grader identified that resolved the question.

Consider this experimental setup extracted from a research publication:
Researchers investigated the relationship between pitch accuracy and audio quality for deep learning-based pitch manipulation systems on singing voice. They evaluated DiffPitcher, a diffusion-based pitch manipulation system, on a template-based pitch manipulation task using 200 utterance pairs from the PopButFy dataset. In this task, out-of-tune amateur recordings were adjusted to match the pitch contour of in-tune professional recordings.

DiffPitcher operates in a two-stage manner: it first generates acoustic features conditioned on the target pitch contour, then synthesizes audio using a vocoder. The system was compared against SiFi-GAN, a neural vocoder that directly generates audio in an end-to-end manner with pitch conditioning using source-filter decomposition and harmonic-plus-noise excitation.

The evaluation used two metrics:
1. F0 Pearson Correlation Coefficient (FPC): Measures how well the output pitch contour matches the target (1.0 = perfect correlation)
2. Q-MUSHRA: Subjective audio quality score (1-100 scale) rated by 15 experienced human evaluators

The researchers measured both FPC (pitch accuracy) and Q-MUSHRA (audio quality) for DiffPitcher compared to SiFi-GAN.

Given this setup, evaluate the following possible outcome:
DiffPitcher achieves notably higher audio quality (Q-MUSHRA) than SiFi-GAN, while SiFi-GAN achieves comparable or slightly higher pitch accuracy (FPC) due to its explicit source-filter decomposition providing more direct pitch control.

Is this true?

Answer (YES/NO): NO